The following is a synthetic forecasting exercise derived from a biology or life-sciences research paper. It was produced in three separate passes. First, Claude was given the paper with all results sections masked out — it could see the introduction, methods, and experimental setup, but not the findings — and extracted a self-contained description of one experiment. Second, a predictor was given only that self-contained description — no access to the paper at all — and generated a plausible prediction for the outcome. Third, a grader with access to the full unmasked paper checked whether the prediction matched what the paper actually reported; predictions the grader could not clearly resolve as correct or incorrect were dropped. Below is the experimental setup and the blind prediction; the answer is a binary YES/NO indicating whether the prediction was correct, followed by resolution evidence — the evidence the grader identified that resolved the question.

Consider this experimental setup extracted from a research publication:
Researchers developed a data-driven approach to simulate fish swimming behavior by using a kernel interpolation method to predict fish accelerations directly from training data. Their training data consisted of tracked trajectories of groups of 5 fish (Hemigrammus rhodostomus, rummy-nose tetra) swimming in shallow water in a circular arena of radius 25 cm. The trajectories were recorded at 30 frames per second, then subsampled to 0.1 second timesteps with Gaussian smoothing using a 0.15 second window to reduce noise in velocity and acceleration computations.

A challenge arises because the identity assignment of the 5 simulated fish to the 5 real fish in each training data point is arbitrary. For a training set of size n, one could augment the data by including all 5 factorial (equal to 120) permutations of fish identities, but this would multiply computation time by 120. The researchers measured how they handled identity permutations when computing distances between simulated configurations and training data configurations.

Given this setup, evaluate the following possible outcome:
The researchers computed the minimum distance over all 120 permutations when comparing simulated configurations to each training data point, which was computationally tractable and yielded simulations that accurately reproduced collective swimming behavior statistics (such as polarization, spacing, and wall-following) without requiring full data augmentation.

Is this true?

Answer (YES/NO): YES